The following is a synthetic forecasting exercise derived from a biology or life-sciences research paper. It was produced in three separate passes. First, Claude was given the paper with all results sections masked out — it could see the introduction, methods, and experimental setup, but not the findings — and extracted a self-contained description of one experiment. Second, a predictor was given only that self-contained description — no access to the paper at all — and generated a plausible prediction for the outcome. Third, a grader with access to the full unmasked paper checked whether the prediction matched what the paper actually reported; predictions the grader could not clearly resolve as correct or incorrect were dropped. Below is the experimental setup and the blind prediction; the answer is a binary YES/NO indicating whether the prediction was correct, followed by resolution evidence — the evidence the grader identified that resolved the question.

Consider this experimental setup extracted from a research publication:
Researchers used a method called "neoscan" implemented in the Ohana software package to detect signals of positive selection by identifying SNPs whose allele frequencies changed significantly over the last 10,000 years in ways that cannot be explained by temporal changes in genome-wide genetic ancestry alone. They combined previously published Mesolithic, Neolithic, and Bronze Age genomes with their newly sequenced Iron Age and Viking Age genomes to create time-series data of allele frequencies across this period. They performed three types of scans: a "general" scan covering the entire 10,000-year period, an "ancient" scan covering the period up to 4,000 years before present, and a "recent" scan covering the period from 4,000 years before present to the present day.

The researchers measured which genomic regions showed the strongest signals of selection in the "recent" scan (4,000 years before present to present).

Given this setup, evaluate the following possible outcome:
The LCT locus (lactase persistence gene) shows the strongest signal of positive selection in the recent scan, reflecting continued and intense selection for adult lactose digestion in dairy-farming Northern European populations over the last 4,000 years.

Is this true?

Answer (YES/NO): YES